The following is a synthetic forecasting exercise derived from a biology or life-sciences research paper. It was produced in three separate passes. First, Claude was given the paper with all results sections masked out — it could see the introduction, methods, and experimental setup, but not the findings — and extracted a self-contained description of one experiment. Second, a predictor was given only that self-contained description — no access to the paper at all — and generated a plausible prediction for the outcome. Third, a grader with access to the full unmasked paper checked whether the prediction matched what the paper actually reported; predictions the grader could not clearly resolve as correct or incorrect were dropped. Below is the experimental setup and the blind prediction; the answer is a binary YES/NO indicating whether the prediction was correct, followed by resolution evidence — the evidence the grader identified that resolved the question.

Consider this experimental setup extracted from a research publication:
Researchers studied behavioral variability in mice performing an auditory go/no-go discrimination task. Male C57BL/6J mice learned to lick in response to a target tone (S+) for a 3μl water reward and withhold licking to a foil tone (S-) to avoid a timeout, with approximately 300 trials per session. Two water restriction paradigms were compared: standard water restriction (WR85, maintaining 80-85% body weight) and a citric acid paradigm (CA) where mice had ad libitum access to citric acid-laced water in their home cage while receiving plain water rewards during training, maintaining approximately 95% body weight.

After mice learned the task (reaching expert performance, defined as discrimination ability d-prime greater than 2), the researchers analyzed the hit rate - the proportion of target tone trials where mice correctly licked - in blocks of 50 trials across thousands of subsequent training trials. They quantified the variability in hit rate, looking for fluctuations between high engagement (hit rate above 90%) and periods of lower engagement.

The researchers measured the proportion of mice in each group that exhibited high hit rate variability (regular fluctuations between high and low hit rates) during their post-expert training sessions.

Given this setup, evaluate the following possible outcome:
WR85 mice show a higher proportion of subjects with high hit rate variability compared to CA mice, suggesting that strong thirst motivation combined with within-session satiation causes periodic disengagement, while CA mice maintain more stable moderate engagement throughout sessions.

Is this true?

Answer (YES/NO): NO